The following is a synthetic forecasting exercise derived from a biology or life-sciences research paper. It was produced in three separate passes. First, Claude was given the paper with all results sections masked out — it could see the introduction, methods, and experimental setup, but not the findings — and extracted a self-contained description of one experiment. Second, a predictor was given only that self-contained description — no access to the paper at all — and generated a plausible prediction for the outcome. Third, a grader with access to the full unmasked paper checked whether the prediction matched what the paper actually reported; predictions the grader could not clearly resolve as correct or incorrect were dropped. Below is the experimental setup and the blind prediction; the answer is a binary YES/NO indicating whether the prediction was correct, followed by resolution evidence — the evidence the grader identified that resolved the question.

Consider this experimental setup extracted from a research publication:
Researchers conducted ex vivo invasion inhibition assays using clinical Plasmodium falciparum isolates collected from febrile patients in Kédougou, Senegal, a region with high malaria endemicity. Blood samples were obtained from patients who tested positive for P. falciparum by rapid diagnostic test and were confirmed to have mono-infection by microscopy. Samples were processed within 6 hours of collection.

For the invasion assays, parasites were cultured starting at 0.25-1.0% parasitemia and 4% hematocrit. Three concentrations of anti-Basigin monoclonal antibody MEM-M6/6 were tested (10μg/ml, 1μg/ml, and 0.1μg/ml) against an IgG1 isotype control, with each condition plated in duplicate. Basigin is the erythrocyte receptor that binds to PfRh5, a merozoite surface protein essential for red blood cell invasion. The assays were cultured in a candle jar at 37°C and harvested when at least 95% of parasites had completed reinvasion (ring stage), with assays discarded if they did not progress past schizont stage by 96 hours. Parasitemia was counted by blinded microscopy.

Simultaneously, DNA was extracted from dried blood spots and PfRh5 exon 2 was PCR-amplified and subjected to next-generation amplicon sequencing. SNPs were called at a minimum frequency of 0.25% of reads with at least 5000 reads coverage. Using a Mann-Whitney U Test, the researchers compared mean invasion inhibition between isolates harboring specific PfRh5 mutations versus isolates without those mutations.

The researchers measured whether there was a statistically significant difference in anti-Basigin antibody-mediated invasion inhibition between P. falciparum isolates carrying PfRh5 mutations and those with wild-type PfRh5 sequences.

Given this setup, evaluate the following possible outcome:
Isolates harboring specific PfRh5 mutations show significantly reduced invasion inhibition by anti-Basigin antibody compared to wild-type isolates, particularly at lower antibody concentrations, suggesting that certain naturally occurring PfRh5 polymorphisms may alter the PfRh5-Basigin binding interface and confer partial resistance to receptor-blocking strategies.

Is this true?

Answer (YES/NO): NO